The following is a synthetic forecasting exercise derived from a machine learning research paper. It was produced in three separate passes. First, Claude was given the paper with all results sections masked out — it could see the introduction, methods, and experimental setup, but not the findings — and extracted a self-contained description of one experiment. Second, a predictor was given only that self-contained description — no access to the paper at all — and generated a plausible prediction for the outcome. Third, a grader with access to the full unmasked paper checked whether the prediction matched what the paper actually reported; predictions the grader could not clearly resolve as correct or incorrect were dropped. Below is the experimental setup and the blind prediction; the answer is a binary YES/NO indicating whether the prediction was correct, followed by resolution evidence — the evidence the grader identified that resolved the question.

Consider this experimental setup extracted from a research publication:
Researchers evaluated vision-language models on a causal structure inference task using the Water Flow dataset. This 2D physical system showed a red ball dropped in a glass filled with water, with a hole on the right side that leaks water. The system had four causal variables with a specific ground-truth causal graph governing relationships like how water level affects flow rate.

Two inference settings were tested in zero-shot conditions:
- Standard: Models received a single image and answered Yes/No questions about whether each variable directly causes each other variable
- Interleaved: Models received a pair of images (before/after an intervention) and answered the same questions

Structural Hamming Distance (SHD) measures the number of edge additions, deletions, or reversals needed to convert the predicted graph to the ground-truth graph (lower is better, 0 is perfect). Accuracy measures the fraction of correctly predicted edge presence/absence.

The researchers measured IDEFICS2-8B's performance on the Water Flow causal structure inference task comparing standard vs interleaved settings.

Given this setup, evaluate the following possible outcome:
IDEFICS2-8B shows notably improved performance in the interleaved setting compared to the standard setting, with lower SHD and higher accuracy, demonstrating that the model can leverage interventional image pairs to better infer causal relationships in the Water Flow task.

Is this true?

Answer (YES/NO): NO